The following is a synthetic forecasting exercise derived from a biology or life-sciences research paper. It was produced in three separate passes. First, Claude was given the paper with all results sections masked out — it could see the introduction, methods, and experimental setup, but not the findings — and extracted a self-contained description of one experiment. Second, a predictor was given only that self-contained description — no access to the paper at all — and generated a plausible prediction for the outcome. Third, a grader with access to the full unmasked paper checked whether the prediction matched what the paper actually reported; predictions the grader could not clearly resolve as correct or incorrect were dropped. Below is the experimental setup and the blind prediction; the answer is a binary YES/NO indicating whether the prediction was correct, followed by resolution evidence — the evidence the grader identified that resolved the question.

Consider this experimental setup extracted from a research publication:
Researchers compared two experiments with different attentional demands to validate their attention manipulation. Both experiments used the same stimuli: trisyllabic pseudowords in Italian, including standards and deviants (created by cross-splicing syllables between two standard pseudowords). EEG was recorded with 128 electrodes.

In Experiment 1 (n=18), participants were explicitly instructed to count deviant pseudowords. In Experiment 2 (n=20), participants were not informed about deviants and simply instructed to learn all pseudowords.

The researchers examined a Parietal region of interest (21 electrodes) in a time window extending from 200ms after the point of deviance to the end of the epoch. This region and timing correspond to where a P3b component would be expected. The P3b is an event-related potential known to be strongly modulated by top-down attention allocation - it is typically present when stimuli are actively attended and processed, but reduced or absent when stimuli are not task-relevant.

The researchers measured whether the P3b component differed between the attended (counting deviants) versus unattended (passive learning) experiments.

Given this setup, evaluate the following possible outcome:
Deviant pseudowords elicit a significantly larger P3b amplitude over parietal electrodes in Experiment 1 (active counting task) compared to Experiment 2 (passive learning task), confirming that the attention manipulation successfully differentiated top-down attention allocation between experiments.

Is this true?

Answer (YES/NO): YES